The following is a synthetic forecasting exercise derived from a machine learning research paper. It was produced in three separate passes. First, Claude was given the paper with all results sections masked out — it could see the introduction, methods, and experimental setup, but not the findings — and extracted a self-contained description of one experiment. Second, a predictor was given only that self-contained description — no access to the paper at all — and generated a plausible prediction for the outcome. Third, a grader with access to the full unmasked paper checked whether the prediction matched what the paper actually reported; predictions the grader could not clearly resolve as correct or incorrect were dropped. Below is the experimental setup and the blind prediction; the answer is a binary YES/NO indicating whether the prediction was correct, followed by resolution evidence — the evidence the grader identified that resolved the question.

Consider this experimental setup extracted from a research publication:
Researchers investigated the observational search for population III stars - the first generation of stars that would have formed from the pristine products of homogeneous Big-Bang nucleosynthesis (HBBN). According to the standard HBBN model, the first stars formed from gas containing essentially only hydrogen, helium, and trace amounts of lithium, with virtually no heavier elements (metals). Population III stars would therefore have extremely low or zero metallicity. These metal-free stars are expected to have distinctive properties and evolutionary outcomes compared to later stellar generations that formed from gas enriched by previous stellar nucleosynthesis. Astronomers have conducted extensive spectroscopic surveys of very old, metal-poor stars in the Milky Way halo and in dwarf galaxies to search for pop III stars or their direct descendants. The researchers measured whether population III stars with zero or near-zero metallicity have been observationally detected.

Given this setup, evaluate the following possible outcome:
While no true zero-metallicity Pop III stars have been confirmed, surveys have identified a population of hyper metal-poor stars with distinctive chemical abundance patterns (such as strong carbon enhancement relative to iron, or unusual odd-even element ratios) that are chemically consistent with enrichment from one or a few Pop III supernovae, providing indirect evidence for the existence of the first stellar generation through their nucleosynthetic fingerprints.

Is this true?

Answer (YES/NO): NO